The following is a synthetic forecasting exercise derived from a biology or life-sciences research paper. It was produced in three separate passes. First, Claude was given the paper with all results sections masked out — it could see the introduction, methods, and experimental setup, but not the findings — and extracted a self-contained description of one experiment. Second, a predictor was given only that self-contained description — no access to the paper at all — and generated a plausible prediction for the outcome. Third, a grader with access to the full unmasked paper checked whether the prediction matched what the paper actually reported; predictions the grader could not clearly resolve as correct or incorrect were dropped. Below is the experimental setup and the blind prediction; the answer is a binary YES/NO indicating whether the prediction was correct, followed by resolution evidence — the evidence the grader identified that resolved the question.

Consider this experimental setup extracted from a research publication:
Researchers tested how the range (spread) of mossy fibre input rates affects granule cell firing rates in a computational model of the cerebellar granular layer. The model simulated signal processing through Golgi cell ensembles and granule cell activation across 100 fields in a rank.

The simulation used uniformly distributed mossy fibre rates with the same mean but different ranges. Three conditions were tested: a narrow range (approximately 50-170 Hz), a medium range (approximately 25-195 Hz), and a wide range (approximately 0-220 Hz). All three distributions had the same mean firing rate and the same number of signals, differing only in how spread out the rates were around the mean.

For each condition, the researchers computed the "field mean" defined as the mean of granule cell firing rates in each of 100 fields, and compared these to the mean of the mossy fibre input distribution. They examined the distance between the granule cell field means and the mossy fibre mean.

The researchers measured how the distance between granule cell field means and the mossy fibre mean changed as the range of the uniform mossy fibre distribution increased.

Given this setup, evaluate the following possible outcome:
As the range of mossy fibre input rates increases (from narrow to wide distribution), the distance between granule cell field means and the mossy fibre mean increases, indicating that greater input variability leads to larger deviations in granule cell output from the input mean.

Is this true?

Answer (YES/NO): YES